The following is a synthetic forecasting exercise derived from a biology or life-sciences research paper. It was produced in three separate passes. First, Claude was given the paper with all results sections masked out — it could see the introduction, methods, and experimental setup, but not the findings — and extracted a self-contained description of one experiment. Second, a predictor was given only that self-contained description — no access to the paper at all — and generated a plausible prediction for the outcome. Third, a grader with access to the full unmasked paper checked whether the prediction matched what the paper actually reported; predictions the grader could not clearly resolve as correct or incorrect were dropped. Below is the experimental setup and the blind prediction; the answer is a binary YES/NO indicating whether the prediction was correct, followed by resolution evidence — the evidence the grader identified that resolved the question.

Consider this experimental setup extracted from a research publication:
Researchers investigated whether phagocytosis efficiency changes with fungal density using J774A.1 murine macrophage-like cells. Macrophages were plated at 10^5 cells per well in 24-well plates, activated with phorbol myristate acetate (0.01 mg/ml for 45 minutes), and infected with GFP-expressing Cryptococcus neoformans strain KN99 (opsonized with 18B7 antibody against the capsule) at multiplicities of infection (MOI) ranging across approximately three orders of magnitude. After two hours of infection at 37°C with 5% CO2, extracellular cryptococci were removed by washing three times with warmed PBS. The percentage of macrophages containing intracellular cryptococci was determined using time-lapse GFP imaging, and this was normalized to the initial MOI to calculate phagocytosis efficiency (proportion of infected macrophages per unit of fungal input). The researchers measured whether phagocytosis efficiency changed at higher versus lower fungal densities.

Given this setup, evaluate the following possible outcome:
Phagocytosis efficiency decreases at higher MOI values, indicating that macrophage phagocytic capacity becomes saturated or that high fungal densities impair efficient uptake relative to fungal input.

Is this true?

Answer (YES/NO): NO